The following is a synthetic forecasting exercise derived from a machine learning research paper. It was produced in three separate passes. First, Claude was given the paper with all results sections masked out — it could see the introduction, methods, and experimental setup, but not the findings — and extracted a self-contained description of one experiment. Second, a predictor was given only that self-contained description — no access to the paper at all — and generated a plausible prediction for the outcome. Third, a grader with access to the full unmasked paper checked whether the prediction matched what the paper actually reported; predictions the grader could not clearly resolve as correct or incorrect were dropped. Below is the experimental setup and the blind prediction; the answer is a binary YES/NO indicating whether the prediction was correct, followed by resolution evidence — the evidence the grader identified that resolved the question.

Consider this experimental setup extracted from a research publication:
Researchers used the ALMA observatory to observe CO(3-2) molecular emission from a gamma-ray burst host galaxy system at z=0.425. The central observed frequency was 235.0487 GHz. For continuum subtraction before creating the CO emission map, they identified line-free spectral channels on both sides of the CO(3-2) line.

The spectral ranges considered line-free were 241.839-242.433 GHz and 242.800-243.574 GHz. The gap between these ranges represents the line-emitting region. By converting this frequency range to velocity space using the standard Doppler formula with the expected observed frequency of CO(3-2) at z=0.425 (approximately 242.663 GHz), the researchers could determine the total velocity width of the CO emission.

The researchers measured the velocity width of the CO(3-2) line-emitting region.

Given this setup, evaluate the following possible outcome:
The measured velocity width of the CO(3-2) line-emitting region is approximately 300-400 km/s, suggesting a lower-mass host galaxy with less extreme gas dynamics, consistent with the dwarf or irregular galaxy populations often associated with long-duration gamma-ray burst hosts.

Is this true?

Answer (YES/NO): NO